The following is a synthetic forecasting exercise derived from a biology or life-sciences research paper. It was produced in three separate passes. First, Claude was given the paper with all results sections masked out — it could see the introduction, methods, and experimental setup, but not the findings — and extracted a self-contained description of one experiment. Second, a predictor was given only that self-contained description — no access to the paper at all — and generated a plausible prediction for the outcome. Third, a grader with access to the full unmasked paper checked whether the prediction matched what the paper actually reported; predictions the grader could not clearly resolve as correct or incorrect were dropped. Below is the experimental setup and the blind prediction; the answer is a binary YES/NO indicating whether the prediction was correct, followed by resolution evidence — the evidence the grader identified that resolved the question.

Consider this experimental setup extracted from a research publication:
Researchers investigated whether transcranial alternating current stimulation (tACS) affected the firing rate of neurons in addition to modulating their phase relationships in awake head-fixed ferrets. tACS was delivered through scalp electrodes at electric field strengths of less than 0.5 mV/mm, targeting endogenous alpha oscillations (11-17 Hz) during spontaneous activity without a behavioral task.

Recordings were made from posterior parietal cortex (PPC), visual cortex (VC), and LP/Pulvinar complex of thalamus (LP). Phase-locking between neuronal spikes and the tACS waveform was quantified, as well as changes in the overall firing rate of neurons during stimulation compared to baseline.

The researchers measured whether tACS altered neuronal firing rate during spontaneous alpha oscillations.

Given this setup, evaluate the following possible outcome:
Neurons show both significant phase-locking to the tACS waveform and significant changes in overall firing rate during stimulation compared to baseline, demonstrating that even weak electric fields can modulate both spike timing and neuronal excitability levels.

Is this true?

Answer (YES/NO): NO